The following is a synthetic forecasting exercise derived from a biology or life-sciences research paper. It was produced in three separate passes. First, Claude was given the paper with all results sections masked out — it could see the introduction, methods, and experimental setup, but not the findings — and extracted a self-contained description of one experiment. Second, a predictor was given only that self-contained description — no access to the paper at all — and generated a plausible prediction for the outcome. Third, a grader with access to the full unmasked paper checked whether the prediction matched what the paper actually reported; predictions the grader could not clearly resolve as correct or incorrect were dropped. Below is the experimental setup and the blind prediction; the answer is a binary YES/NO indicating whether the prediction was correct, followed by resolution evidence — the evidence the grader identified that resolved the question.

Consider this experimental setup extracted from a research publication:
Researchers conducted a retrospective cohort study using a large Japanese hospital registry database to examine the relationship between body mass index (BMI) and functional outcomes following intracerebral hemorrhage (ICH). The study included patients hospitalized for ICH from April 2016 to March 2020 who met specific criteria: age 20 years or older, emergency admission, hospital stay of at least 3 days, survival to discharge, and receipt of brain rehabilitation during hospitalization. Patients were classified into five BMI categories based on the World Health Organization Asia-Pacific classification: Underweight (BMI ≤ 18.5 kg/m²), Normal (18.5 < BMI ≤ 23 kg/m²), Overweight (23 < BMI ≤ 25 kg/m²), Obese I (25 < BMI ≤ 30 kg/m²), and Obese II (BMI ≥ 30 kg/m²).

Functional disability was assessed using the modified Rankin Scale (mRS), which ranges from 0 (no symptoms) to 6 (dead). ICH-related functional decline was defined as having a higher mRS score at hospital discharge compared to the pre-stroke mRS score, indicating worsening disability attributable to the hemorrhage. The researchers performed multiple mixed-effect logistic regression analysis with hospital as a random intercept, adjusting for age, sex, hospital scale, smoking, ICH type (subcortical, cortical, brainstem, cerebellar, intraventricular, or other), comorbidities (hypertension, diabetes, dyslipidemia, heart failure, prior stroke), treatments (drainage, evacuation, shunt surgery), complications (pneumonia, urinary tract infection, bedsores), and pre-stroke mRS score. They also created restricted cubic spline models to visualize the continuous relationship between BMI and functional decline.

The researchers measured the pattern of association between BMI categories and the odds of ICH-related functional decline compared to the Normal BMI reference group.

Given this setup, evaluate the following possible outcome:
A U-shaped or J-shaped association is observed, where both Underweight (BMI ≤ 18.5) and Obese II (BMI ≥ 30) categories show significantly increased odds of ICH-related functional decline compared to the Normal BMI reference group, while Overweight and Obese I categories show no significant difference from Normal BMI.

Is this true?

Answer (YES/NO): NO